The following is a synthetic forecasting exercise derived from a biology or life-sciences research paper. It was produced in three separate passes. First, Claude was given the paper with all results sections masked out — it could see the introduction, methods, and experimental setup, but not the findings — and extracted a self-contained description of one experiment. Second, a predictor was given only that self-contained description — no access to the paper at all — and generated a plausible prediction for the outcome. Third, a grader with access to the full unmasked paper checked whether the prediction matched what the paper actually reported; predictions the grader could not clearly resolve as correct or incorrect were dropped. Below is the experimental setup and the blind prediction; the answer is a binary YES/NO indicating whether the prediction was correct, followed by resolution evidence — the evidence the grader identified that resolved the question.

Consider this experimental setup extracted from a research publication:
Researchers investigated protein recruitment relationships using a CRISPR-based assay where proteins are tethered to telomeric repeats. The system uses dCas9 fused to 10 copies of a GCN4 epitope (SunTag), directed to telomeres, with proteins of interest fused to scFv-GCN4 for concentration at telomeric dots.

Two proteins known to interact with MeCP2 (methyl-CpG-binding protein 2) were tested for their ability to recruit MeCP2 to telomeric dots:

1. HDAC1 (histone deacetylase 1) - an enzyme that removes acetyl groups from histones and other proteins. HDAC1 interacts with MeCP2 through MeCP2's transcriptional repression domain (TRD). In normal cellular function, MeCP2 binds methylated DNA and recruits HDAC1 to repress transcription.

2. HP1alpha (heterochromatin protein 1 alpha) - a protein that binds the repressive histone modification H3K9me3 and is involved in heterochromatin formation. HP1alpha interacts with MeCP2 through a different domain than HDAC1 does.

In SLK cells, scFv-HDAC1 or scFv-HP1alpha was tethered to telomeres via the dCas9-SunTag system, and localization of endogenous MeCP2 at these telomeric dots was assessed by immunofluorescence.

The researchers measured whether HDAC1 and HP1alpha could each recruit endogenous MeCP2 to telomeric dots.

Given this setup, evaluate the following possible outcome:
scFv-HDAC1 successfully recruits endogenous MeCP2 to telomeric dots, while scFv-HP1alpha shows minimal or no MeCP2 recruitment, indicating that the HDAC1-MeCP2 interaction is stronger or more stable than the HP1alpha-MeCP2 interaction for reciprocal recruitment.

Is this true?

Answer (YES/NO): NO